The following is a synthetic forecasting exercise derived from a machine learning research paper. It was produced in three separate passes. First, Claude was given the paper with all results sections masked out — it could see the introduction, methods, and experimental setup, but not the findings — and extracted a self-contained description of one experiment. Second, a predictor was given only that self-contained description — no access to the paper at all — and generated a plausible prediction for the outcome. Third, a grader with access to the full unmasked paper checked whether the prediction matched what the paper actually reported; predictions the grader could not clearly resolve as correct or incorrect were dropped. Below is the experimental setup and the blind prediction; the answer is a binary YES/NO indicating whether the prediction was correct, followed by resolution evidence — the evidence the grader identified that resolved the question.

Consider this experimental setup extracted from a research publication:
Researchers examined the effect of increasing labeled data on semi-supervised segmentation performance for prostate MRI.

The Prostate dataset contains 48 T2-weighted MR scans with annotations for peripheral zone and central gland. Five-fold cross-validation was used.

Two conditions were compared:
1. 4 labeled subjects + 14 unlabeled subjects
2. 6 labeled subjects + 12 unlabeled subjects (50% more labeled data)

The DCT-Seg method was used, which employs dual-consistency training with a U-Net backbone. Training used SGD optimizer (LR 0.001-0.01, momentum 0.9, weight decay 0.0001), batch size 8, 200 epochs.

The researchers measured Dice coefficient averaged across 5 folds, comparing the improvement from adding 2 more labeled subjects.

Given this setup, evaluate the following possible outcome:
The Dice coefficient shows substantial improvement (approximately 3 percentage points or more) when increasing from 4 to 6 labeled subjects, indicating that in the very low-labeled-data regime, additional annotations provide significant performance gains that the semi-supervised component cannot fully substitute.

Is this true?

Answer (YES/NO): YES